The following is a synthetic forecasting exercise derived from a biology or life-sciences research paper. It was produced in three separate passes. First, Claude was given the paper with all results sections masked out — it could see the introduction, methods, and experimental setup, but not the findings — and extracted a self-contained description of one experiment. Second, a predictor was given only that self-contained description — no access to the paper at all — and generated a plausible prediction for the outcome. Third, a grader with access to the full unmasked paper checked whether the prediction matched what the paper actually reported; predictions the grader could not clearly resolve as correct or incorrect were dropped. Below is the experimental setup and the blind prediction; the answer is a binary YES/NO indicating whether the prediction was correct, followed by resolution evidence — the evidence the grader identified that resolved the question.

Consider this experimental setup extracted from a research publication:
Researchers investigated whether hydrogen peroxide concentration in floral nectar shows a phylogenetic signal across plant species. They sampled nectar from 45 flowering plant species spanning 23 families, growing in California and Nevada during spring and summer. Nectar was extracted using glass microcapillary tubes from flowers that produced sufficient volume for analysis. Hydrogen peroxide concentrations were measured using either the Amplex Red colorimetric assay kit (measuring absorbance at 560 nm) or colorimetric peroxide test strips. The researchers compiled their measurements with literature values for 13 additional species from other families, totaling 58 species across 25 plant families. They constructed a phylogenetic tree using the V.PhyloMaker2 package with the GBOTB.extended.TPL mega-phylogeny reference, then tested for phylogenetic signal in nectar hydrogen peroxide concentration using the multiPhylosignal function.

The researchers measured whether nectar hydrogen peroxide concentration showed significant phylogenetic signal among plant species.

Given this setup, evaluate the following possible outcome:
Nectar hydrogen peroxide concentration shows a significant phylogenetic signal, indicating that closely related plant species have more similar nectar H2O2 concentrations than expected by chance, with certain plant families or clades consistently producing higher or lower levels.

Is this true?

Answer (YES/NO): NO